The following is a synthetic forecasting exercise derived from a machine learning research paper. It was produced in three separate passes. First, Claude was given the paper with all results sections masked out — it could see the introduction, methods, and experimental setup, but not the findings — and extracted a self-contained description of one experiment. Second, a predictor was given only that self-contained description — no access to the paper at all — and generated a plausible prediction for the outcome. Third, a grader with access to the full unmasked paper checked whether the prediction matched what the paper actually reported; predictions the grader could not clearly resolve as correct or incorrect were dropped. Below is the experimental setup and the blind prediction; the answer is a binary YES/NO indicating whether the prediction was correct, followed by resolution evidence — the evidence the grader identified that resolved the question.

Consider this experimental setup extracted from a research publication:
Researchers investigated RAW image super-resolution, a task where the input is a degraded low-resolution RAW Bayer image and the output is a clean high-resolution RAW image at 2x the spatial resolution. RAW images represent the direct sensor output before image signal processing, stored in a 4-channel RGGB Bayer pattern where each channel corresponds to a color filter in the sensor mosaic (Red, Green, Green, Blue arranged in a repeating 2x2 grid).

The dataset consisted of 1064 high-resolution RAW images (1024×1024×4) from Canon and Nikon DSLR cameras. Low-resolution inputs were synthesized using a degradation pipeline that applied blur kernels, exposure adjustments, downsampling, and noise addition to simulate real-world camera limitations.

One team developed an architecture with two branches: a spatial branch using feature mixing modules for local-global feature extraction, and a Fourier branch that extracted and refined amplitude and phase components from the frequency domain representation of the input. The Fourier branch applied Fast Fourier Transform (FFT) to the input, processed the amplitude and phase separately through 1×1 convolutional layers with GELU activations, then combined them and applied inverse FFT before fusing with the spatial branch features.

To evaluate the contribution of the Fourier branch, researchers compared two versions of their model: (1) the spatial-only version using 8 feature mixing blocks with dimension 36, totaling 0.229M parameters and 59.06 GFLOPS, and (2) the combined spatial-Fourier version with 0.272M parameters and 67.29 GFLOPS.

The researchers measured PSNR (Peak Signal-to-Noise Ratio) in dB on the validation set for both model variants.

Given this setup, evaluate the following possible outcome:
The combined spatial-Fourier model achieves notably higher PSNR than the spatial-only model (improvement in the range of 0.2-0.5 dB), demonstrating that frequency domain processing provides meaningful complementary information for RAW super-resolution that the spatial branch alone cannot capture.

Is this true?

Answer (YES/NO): NO